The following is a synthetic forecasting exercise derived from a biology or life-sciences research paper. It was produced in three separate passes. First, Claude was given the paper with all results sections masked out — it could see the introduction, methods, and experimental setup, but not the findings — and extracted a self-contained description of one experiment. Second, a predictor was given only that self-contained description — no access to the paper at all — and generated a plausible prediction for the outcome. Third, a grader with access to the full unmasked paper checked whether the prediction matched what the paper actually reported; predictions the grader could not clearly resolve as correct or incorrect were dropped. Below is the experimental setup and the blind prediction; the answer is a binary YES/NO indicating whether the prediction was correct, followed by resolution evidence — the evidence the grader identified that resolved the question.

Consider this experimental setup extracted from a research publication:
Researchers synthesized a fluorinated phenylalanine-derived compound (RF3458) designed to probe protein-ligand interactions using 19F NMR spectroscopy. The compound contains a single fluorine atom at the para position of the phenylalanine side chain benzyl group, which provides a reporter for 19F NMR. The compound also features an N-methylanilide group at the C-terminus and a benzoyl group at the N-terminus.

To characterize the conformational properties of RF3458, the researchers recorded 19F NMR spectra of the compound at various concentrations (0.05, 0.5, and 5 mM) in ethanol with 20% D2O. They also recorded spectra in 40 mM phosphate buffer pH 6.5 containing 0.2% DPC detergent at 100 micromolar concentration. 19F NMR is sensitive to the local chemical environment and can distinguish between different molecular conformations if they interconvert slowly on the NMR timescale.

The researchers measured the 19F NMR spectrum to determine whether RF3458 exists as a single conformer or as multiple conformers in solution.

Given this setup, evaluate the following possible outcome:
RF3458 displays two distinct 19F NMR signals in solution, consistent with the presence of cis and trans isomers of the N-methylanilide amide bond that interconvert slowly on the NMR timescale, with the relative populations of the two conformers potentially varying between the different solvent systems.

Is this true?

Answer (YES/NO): NO